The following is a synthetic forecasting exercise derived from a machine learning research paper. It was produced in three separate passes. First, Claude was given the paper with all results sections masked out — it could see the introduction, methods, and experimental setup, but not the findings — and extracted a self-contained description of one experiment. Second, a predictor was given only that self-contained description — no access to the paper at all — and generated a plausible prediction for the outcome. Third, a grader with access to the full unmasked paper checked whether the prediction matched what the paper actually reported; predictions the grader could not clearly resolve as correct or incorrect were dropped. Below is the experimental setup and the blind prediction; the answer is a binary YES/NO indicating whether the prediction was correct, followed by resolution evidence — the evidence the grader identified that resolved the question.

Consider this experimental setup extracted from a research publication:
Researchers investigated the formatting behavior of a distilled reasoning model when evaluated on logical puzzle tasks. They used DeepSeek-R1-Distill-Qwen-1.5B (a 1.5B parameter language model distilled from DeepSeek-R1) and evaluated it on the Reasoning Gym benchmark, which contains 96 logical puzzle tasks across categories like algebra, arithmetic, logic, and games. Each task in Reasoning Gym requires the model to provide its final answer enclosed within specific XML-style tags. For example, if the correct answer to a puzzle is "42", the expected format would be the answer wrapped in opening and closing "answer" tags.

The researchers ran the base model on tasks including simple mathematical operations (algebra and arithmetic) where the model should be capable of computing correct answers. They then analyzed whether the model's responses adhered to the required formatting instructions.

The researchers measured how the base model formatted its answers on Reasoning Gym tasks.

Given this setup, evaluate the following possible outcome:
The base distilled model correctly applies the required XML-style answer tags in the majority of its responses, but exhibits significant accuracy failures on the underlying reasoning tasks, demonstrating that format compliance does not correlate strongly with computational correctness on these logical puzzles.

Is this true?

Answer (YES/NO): NO